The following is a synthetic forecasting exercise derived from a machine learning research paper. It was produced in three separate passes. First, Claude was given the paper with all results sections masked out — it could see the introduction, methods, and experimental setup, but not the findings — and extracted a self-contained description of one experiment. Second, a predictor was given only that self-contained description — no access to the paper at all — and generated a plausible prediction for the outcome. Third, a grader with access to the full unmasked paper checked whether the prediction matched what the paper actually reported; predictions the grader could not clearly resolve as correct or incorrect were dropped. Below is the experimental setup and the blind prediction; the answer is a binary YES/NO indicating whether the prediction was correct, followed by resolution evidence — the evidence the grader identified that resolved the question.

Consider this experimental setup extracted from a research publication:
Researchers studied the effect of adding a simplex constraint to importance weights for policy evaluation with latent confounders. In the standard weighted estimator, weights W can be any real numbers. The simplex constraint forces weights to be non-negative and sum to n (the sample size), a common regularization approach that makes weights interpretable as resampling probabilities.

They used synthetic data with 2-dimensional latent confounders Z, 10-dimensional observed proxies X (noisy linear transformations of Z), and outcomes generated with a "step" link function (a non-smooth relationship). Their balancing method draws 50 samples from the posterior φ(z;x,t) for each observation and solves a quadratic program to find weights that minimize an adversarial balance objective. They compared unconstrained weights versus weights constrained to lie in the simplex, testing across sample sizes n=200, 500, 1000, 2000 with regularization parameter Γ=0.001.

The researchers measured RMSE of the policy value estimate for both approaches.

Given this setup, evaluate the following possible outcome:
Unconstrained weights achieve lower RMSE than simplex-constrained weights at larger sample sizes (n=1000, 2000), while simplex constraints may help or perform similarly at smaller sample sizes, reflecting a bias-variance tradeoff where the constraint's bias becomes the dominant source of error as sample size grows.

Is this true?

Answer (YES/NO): NO